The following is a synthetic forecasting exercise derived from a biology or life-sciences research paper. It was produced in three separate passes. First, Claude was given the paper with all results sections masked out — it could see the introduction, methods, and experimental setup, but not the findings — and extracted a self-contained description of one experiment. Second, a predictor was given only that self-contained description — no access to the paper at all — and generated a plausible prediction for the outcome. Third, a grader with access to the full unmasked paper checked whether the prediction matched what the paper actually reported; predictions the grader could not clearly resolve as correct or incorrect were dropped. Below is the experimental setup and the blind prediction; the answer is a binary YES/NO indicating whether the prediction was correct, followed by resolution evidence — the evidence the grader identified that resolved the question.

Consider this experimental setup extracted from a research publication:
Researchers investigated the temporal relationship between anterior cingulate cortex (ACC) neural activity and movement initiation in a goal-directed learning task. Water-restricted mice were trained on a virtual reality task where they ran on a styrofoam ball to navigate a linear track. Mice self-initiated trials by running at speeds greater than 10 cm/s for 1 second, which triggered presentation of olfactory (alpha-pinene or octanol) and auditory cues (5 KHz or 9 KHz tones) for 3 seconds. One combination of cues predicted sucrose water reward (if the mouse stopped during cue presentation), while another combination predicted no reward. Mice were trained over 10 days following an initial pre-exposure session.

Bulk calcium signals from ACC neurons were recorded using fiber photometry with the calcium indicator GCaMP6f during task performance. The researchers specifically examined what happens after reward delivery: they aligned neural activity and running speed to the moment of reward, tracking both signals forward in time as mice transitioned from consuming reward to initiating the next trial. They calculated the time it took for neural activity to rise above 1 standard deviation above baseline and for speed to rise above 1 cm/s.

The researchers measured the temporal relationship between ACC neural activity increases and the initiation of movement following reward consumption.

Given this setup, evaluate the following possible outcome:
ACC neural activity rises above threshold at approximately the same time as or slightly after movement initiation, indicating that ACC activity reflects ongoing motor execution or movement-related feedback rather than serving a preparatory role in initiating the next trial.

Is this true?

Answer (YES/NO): NO